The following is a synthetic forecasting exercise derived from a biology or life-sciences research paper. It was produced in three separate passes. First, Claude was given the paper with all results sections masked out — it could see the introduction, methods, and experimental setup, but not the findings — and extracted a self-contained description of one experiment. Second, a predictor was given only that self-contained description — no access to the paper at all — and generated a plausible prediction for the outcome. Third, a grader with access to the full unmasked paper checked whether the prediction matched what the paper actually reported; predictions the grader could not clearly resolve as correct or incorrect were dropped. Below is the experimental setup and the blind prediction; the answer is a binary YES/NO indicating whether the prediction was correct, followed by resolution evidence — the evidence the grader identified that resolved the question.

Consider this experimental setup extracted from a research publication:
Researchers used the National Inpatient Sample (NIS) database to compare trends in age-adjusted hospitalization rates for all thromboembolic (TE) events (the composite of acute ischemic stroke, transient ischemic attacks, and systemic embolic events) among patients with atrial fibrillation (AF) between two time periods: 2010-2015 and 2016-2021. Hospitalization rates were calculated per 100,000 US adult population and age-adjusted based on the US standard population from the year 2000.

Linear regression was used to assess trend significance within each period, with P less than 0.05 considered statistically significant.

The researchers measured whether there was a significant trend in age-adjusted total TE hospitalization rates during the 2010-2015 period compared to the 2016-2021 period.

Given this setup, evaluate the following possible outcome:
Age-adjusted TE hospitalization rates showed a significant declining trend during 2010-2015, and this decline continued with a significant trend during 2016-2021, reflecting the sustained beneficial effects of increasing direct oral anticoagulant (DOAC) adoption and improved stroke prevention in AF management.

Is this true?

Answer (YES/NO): NO